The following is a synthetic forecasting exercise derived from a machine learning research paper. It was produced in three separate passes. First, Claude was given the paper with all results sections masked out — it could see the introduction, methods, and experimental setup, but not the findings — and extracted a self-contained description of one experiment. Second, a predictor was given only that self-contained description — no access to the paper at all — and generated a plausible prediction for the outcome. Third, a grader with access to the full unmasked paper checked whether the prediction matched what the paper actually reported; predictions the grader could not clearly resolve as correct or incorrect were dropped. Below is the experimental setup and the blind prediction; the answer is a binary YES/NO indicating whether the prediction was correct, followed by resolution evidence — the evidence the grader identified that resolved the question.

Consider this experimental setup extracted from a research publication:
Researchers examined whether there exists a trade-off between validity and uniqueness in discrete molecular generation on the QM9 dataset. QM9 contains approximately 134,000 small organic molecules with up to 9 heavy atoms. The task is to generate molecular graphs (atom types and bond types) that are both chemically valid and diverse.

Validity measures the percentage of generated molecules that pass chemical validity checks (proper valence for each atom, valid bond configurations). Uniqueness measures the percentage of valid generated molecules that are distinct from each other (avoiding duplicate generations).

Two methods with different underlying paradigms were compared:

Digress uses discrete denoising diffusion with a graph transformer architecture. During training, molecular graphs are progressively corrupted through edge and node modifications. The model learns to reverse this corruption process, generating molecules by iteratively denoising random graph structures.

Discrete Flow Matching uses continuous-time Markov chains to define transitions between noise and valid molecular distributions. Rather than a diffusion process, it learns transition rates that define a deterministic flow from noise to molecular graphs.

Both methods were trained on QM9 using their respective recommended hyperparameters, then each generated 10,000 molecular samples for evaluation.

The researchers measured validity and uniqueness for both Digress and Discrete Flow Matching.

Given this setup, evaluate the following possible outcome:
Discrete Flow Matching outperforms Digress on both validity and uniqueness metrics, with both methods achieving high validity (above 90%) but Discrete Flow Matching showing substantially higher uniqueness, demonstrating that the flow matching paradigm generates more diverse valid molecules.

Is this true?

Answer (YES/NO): NO